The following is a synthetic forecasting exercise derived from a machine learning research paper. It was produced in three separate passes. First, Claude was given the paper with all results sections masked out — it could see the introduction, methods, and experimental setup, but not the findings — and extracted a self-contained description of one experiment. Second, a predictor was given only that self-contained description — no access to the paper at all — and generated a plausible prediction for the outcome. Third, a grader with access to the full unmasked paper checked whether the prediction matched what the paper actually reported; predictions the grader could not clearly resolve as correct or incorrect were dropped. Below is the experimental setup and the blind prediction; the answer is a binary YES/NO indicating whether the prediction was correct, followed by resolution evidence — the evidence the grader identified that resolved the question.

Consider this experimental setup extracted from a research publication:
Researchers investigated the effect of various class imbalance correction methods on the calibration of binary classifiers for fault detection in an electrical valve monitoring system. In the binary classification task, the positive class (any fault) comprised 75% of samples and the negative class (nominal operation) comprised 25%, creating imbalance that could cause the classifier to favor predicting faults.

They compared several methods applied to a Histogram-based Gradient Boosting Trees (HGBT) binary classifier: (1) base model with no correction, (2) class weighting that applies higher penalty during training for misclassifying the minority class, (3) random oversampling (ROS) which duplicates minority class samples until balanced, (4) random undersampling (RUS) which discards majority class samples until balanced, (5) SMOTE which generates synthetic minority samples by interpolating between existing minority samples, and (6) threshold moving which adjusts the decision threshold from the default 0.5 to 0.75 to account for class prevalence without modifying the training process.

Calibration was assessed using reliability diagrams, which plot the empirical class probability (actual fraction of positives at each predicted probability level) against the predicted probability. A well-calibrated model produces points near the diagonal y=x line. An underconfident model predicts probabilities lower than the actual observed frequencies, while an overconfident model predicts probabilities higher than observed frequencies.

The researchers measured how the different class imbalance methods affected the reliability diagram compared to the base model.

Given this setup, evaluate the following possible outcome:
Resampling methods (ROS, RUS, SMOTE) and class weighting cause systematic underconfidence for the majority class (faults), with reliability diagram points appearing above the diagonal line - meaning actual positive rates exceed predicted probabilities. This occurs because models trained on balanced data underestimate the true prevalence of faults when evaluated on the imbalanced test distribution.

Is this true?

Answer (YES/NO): YES